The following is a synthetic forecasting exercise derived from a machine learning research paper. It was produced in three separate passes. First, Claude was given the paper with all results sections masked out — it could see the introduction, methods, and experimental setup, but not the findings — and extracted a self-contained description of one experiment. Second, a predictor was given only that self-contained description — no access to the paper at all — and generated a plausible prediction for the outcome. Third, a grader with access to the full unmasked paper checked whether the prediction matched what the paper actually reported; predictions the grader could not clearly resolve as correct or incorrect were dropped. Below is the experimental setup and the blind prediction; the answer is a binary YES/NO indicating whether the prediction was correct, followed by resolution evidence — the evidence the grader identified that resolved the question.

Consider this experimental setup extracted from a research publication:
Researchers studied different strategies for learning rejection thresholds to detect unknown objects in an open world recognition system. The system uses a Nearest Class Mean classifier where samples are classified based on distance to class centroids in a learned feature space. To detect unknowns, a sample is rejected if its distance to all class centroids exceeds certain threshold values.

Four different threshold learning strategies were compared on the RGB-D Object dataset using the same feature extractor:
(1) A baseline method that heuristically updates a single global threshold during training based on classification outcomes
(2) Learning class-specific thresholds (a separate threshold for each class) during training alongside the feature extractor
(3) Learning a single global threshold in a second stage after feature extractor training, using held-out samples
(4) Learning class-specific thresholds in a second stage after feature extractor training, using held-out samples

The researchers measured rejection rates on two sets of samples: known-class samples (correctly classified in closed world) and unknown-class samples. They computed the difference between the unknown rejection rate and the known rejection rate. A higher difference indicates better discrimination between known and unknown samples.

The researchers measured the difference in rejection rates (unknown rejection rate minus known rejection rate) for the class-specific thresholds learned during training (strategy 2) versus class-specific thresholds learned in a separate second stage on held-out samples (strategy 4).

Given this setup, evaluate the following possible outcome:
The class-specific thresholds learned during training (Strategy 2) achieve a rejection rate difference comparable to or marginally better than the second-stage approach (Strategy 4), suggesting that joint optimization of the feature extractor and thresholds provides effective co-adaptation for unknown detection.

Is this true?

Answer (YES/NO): NO